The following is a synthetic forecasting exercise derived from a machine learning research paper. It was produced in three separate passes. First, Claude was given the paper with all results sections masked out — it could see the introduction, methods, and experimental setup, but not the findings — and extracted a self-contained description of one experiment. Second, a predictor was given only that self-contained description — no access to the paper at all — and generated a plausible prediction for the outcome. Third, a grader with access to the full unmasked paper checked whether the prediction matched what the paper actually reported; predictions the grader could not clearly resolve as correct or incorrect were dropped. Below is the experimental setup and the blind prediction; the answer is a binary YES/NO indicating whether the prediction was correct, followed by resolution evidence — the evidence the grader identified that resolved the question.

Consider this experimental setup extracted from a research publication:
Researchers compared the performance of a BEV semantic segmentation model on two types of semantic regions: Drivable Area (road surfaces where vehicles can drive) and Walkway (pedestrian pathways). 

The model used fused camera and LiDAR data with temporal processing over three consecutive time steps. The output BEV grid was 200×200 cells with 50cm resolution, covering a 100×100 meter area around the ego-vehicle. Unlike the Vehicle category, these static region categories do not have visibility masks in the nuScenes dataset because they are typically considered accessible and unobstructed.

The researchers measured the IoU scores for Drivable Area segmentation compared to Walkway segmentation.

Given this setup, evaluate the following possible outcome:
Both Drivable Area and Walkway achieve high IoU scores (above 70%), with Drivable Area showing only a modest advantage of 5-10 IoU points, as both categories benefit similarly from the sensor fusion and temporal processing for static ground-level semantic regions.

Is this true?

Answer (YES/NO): NO